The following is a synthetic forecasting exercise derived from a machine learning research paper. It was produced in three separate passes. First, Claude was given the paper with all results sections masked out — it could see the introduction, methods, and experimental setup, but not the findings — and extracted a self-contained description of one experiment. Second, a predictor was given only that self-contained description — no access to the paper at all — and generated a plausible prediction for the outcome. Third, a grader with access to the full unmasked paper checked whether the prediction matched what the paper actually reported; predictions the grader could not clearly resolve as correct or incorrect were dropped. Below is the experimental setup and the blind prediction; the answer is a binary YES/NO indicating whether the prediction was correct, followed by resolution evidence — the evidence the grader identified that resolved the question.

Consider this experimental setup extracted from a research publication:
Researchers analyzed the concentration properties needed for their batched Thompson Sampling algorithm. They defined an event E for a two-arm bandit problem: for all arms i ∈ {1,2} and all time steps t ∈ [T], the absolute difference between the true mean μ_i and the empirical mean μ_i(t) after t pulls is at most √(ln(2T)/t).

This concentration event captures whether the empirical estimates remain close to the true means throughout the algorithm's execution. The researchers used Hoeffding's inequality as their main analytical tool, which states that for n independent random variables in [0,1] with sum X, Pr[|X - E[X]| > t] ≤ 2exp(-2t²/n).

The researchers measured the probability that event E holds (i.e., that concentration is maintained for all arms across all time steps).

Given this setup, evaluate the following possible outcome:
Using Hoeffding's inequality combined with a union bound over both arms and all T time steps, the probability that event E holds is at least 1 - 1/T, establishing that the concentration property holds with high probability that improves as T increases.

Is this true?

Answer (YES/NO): YES